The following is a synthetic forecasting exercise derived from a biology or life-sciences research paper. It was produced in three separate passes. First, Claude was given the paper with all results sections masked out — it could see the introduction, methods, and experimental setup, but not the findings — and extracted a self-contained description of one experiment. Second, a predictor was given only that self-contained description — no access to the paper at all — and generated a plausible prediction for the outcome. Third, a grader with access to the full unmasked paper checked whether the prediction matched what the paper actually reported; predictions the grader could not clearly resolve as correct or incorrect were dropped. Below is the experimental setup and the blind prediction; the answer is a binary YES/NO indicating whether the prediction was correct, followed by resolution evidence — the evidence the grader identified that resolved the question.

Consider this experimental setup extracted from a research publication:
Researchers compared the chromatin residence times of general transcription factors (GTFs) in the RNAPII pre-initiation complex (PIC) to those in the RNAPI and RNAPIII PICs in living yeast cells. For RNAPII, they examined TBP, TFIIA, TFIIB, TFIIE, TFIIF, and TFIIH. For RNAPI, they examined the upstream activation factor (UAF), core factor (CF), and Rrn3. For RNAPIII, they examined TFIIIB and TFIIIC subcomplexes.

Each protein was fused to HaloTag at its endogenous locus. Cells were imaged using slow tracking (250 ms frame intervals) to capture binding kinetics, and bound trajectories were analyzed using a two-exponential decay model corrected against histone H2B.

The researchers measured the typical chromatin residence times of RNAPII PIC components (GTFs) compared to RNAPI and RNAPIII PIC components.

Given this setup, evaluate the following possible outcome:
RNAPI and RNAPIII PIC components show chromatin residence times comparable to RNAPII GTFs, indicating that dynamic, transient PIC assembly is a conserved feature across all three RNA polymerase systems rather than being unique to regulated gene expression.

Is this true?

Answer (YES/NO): NO